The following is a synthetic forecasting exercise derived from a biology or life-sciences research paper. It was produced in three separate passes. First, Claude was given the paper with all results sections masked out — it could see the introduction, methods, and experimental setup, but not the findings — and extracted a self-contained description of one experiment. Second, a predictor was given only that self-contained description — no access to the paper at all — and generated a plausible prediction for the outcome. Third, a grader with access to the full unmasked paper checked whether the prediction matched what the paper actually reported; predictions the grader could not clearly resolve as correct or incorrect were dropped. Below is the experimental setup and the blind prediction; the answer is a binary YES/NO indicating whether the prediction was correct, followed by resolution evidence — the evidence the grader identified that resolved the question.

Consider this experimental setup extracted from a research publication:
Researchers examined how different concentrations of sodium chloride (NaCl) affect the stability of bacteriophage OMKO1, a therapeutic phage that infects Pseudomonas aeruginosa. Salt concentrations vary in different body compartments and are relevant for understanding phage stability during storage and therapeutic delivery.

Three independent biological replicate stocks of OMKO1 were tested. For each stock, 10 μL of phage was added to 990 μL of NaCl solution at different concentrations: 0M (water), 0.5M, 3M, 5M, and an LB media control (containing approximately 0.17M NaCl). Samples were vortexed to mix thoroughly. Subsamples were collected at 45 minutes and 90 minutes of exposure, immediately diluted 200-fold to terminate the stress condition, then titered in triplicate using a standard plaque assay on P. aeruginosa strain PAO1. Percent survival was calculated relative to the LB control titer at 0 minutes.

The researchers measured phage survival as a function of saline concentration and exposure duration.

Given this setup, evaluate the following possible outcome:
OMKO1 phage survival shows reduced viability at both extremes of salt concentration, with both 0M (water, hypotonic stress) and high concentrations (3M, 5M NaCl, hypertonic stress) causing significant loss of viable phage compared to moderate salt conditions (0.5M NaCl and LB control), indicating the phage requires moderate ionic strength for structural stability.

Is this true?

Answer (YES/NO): NO